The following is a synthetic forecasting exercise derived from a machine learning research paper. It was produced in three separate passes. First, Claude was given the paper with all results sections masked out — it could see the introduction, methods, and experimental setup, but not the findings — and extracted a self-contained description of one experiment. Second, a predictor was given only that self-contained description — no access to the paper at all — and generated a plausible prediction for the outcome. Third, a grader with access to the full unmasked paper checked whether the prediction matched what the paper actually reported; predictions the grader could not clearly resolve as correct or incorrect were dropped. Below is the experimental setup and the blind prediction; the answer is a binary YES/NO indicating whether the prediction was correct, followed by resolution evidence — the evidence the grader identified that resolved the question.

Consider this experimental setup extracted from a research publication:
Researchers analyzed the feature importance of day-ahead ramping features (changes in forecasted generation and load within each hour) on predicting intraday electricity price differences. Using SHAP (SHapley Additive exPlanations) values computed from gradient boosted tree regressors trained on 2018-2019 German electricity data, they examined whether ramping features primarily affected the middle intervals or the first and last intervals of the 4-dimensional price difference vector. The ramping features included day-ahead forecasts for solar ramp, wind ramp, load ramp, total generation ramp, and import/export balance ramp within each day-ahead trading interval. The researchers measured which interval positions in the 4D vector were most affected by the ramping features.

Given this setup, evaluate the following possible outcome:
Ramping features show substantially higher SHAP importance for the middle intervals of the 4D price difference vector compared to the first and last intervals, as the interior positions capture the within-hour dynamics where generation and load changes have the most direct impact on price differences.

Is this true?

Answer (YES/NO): NO